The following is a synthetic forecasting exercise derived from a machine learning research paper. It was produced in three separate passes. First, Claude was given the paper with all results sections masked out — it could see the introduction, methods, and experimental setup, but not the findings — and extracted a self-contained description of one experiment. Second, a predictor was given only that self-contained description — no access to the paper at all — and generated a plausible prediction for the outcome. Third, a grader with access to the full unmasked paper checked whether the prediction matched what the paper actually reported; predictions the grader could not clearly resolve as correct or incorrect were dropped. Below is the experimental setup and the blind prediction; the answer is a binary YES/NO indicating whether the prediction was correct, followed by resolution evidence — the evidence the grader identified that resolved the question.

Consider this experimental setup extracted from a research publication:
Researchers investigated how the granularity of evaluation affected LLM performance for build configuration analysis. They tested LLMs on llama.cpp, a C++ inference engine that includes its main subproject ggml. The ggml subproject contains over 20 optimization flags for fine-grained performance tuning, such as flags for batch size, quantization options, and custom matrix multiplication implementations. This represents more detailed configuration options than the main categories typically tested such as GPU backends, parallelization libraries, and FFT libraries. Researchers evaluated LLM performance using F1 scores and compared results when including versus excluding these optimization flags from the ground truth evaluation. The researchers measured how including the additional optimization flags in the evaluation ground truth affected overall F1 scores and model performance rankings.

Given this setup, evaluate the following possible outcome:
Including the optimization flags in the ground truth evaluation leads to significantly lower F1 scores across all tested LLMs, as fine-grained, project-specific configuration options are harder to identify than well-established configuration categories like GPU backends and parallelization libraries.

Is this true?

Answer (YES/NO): NO